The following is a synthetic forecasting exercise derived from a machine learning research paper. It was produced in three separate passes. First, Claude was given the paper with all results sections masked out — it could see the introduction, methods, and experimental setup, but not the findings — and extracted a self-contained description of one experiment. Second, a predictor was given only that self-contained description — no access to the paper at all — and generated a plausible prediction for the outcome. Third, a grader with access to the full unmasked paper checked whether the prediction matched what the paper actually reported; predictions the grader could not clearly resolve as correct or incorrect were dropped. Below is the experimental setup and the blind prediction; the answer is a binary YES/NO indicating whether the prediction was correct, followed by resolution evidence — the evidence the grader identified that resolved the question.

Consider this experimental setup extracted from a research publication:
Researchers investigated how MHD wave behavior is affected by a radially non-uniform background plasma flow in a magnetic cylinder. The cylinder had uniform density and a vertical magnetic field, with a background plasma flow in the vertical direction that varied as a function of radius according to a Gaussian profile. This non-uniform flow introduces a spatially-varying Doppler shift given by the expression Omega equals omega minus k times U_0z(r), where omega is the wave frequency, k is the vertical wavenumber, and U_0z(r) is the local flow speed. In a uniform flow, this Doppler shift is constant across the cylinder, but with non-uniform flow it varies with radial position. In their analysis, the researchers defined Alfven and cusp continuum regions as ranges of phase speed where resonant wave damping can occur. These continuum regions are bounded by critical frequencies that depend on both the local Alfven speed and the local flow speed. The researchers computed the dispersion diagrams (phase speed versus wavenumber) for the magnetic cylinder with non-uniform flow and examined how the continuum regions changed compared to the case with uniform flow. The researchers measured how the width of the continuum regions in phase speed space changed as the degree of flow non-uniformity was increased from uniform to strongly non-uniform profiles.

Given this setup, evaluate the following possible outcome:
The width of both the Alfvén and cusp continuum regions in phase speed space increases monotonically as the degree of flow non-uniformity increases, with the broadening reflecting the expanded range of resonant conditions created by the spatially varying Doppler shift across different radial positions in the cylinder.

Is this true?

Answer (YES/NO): NO